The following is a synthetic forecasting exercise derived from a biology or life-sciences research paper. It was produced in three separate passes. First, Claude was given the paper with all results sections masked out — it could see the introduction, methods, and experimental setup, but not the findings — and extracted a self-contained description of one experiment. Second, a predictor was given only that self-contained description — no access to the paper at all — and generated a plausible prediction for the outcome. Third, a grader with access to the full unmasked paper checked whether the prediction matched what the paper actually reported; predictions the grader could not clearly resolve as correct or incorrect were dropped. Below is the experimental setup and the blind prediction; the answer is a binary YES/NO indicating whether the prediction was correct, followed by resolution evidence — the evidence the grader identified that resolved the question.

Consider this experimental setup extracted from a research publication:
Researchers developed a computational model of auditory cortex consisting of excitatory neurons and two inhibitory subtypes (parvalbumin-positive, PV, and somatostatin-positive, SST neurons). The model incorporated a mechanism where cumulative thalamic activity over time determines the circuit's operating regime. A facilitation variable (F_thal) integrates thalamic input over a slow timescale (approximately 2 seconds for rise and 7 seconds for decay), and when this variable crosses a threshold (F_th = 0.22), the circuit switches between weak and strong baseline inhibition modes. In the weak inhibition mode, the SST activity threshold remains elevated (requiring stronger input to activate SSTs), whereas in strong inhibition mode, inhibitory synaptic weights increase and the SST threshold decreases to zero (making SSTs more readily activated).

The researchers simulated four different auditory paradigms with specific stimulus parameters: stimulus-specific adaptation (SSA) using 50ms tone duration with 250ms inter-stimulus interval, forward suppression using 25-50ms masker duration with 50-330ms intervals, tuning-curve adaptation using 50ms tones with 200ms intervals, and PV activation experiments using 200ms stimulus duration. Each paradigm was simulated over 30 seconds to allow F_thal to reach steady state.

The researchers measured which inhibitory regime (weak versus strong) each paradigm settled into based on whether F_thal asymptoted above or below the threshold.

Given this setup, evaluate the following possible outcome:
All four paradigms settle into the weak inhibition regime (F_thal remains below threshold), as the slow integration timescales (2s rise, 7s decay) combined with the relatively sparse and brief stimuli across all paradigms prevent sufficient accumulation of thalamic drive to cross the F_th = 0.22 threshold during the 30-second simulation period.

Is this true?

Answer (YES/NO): NO